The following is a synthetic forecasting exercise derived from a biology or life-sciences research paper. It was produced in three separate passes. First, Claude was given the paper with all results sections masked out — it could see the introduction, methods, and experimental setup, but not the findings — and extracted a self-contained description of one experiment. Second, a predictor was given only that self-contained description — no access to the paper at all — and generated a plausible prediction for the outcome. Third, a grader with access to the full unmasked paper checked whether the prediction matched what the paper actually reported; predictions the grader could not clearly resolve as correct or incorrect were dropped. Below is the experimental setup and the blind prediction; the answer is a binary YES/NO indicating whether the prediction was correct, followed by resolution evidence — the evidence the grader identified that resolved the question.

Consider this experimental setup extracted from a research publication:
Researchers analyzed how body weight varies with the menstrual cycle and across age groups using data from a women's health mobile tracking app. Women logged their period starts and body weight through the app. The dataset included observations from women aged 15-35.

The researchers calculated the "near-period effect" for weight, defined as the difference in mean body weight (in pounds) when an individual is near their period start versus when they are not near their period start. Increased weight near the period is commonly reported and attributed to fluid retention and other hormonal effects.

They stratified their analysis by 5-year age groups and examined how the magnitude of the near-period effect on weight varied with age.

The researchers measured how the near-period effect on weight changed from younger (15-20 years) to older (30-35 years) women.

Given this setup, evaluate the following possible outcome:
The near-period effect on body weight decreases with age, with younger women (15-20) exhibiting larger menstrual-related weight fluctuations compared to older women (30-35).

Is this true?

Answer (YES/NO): YES